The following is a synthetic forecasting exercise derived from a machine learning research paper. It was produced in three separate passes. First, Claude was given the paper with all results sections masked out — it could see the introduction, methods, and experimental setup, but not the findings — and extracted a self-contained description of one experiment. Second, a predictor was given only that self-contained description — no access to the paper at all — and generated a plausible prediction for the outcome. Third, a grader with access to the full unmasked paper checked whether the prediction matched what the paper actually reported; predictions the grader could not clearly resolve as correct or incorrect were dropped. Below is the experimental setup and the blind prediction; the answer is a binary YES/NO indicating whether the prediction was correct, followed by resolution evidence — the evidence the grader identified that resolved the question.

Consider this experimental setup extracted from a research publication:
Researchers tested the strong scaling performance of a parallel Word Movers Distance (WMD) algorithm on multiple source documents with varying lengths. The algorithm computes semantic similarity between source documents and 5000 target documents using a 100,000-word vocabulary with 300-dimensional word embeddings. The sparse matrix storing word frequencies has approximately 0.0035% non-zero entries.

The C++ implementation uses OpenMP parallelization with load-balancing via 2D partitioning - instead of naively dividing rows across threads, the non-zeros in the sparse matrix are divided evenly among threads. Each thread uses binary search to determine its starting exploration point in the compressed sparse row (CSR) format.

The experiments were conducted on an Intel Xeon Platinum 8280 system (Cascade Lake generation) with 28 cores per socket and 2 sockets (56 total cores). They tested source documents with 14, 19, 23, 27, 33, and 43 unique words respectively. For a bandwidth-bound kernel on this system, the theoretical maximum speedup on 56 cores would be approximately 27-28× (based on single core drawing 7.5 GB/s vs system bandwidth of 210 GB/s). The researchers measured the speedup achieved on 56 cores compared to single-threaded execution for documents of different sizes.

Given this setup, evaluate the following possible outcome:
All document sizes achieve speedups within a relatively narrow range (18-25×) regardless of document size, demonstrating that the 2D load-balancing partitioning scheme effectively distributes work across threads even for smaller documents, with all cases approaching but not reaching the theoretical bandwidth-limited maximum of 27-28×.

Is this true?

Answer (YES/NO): NO